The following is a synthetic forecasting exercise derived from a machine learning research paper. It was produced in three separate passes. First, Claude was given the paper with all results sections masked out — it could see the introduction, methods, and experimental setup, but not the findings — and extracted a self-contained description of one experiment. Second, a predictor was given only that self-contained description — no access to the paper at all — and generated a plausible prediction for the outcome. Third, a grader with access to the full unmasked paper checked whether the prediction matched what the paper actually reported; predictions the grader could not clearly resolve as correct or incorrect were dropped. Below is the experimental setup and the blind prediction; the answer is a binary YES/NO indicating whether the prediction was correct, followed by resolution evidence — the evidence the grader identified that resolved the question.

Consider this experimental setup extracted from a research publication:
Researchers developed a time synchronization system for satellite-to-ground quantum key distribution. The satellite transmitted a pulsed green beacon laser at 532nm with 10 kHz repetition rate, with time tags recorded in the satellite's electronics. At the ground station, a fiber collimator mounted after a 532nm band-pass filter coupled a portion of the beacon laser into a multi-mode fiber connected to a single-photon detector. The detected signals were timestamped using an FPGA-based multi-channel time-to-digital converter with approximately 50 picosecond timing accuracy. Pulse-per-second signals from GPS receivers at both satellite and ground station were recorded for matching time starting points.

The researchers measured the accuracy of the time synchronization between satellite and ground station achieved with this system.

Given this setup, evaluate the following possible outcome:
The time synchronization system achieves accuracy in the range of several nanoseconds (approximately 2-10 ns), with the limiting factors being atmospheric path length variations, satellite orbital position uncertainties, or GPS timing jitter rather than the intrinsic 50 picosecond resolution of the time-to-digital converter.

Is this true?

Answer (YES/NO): NO